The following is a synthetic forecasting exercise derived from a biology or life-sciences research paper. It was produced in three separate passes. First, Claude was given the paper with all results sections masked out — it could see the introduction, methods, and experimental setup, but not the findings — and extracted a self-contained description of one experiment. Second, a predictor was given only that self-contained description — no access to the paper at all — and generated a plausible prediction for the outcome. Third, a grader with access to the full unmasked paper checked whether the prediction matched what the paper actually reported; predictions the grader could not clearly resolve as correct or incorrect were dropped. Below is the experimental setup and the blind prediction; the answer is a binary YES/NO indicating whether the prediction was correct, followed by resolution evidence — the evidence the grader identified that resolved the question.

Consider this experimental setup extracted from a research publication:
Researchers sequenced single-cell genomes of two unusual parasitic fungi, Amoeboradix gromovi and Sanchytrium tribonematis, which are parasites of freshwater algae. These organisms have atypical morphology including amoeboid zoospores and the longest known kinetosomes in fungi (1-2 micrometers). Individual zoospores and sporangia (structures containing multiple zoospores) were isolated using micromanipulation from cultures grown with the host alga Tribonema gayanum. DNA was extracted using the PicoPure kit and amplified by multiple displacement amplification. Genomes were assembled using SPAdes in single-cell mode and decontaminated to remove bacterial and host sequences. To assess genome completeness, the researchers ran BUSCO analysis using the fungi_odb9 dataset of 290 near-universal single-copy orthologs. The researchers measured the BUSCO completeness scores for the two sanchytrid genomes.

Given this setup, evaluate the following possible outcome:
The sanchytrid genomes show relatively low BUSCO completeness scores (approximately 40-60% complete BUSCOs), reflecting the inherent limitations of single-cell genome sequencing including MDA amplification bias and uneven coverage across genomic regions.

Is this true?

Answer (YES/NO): NO